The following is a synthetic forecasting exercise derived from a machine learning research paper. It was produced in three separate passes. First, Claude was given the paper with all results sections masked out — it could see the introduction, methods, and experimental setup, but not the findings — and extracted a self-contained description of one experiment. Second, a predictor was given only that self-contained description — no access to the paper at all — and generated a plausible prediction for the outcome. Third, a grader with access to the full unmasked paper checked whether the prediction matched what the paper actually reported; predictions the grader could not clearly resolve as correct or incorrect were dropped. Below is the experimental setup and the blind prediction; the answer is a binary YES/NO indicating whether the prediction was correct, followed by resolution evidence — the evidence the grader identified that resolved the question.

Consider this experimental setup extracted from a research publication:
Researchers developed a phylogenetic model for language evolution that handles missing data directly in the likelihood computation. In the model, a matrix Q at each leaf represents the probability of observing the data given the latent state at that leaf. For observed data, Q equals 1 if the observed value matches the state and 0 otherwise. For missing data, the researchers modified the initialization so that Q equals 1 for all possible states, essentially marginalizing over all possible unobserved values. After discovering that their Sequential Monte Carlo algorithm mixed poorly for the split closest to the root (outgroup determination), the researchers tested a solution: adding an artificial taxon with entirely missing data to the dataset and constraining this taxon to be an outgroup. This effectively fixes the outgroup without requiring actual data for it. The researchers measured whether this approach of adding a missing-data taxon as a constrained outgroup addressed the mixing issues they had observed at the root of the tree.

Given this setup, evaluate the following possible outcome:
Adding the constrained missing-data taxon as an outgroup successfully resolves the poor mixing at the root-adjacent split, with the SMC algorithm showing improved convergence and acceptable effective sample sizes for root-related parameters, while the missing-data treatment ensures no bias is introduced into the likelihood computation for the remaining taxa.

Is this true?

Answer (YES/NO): NO